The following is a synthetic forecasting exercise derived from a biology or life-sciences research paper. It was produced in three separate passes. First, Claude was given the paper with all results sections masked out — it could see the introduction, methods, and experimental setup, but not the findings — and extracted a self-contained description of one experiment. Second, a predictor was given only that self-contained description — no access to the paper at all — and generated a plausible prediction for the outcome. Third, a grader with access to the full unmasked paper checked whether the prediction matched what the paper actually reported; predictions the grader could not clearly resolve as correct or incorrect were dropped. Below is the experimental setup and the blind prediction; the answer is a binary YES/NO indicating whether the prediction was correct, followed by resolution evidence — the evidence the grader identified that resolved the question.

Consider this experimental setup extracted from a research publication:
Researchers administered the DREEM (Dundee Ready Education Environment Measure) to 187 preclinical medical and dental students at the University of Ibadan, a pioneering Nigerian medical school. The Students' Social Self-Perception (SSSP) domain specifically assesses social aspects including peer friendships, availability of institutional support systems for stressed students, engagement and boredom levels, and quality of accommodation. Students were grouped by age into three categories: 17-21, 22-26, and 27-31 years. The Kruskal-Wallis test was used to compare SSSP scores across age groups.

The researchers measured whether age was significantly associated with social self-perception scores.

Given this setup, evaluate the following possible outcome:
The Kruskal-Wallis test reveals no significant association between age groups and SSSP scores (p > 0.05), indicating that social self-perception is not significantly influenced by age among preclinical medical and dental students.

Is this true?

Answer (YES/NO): NO